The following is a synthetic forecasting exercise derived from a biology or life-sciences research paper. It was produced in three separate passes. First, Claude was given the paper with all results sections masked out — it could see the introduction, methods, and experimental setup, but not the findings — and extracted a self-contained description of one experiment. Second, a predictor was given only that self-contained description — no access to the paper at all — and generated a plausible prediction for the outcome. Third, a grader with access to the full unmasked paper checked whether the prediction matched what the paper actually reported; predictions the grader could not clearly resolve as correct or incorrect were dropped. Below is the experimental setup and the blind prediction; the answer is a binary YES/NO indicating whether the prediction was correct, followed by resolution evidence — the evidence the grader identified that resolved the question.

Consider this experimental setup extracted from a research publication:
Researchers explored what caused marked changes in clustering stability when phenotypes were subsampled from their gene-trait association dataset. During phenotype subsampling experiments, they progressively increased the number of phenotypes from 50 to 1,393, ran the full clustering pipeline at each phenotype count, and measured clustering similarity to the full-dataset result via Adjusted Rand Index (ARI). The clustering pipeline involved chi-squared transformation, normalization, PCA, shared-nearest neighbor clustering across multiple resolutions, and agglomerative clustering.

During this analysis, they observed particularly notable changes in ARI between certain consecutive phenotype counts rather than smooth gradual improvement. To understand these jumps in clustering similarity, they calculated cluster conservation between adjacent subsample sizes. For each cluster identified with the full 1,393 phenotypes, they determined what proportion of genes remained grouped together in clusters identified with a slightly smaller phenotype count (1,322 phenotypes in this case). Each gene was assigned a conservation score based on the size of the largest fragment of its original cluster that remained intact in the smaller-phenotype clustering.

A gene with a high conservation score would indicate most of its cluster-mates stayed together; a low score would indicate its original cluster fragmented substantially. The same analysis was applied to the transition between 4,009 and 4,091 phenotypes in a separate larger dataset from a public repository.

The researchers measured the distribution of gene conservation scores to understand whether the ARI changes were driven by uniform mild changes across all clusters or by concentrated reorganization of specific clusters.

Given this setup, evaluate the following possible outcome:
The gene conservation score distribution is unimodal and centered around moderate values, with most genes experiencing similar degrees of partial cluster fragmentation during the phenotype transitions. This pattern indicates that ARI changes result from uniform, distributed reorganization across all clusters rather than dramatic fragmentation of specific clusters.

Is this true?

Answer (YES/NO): NO